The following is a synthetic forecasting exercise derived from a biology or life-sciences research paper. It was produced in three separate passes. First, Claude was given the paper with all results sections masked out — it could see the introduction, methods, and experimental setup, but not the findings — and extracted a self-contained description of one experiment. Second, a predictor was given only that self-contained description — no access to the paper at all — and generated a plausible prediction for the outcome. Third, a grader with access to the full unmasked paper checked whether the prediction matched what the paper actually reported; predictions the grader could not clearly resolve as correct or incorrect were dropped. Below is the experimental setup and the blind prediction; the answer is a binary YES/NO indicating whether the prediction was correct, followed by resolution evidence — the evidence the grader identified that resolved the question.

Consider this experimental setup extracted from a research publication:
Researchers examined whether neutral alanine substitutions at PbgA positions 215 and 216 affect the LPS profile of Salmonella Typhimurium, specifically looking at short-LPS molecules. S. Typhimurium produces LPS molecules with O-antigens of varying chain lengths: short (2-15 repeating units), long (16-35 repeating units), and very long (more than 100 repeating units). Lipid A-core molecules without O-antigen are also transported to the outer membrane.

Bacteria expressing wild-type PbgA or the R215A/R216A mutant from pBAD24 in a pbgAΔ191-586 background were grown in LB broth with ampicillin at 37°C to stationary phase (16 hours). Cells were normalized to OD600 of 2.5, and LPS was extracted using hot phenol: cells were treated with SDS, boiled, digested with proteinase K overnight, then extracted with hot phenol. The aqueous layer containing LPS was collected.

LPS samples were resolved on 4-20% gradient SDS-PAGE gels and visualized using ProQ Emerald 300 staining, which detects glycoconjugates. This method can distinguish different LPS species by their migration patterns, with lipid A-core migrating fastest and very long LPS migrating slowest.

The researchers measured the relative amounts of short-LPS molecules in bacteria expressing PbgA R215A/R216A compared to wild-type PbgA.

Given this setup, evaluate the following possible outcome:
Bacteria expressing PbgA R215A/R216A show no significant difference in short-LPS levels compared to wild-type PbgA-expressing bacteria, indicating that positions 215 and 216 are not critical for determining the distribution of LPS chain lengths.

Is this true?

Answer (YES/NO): NO